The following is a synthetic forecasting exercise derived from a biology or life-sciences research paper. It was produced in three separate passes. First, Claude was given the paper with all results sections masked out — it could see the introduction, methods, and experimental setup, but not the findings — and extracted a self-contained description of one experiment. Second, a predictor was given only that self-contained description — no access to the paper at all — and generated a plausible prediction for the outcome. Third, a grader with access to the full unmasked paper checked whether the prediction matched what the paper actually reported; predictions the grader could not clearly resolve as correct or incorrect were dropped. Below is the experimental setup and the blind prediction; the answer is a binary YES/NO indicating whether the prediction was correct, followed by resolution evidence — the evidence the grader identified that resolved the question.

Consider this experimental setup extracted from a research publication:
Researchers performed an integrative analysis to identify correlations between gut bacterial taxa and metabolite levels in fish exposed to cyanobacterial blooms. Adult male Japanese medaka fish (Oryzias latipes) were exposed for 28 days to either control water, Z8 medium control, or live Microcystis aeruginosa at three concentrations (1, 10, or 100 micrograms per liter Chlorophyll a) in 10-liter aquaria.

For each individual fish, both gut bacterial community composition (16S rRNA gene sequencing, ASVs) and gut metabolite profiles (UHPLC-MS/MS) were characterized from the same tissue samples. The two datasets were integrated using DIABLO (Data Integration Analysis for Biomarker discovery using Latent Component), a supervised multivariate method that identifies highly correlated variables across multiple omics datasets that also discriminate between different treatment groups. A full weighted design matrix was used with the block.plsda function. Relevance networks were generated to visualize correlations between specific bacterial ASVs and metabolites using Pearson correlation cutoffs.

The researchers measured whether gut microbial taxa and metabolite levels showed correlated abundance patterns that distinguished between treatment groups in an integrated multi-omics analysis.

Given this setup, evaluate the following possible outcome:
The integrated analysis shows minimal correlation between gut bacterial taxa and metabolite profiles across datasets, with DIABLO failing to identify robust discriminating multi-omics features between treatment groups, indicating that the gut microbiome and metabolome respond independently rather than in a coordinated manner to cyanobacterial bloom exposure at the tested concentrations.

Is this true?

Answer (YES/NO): NO